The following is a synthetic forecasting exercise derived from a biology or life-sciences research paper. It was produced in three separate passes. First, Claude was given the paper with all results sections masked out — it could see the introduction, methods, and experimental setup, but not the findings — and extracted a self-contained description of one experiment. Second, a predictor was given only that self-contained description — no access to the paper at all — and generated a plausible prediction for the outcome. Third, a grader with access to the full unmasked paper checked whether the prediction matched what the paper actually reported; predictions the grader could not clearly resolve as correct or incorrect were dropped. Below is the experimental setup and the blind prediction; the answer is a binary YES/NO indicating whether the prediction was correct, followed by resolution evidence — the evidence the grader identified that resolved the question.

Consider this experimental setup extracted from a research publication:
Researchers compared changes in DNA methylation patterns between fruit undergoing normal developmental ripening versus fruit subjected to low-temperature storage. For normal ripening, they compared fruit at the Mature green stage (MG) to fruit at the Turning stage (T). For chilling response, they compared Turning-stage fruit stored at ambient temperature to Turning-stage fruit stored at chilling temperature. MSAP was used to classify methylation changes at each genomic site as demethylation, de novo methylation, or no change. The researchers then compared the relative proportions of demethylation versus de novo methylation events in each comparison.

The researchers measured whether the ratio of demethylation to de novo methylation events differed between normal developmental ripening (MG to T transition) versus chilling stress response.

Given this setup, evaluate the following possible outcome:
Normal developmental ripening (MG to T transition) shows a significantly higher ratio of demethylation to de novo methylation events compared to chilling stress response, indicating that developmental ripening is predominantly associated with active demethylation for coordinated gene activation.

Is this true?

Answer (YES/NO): YES